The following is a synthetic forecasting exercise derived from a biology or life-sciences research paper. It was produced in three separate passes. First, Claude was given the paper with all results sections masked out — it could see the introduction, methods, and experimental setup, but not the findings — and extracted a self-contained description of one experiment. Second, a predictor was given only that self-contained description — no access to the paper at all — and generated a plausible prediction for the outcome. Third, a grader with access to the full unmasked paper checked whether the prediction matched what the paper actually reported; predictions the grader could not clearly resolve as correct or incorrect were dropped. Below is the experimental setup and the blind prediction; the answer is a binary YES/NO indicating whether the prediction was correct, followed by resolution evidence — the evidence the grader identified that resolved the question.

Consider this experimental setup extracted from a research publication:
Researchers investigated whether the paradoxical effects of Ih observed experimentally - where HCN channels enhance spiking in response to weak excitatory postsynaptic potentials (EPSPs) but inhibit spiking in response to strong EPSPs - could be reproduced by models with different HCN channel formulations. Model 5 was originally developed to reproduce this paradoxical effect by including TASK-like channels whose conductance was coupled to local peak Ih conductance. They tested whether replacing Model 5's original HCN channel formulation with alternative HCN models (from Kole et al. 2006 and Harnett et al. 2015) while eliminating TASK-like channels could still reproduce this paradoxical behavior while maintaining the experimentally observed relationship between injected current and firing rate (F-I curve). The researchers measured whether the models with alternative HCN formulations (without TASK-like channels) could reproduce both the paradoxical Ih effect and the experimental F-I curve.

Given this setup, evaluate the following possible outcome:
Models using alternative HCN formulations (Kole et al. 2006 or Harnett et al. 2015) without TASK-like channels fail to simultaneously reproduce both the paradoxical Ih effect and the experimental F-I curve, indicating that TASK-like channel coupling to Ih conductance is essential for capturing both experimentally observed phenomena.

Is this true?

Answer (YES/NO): NO